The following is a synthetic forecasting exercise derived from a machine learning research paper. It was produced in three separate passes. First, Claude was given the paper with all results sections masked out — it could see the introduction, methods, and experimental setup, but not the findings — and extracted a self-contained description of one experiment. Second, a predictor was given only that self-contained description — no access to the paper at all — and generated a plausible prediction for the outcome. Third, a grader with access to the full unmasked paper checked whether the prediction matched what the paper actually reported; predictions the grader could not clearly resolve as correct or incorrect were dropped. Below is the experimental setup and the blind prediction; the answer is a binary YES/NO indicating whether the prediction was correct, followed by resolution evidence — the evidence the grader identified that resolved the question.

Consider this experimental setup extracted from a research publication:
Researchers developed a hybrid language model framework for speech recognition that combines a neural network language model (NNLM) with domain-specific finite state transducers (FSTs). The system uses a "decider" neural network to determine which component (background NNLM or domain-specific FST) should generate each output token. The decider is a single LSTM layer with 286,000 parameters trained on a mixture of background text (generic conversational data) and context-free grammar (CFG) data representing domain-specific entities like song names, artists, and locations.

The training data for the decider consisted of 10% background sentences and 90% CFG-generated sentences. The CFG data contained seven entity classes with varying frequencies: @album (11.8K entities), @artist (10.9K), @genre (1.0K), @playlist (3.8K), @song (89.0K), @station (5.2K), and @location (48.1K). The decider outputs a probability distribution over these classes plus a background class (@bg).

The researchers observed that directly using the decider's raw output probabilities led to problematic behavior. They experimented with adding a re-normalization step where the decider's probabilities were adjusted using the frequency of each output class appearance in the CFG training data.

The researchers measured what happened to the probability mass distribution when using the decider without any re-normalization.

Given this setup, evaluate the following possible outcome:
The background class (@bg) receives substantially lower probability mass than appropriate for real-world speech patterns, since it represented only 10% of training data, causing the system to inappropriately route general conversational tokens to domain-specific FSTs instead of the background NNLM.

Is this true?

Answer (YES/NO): NO